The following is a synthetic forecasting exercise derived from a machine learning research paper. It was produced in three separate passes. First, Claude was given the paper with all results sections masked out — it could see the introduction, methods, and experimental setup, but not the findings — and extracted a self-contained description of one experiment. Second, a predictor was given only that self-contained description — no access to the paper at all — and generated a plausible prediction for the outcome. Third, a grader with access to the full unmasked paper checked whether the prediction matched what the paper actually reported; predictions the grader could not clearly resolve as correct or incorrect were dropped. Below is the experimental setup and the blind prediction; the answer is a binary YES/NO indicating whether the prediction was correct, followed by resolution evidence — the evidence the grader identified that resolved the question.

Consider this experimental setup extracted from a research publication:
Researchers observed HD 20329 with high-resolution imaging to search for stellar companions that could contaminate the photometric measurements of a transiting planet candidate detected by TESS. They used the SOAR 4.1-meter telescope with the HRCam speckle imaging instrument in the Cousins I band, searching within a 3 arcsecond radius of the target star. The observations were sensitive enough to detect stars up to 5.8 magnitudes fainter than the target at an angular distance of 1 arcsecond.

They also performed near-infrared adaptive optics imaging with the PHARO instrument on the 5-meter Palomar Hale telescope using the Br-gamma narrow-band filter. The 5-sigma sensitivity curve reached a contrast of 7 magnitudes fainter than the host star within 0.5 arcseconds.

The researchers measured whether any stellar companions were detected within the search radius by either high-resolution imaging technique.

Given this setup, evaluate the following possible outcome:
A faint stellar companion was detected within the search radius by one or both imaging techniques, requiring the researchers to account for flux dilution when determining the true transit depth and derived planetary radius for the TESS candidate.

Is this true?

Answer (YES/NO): NO